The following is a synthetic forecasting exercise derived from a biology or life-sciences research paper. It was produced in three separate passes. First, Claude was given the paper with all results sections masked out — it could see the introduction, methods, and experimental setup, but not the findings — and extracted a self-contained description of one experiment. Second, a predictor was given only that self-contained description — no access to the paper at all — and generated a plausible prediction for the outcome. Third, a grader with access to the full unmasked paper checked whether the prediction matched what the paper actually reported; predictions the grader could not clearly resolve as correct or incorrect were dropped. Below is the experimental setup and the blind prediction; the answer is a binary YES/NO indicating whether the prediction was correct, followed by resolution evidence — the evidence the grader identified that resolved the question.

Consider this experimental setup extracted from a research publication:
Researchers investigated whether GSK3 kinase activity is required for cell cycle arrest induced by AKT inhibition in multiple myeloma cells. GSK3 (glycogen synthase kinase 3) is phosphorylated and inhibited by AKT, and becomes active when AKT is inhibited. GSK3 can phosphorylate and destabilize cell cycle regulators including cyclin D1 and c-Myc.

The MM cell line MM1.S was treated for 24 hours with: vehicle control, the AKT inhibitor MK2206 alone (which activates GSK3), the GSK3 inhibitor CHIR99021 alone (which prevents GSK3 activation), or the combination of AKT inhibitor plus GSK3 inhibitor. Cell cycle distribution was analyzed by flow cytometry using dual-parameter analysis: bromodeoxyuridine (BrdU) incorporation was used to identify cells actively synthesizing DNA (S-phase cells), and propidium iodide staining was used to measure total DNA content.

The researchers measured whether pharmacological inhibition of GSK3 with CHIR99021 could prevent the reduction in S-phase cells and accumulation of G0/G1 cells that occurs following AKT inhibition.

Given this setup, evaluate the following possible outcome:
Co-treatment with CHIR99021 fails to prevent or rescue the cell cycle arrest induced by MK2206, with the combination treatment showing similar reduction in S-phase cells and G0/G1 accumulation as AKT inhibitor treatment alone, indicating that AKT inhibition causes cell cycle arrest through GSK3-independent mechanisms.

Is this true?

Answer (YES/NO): NO